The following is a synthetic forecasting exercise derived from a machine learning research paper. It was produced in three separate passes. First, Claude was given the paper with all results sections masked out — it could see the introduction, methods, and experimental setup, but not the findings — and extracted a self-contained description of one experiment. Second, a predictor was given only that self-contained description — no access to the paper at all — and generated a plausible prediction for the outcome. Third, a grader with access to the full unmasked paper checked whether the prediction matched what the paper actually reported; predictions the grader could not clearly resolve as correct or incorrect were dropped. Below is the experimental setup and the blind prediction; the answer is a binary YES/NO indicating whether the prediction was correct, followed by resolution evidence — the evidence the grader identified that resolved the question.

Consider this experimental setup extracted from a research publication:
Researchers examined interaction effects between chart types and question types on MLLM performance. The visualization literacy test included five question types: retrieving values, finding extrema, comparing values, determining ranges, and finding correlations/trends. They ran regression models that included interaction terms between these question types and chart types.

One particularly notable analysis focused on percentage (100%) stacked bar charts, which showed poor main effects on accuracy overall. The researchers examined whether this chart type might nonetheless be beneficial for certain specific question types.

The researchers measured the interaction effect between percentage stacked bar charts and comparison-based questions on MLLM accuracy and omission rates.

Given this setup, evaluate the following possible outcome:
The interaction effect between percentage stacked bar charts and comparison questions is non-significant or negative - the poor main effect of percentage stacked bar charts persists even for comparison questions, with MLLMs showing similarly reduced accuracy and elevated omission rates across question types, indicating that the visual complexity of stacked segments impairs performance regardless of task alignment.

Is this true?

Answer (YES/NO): NO